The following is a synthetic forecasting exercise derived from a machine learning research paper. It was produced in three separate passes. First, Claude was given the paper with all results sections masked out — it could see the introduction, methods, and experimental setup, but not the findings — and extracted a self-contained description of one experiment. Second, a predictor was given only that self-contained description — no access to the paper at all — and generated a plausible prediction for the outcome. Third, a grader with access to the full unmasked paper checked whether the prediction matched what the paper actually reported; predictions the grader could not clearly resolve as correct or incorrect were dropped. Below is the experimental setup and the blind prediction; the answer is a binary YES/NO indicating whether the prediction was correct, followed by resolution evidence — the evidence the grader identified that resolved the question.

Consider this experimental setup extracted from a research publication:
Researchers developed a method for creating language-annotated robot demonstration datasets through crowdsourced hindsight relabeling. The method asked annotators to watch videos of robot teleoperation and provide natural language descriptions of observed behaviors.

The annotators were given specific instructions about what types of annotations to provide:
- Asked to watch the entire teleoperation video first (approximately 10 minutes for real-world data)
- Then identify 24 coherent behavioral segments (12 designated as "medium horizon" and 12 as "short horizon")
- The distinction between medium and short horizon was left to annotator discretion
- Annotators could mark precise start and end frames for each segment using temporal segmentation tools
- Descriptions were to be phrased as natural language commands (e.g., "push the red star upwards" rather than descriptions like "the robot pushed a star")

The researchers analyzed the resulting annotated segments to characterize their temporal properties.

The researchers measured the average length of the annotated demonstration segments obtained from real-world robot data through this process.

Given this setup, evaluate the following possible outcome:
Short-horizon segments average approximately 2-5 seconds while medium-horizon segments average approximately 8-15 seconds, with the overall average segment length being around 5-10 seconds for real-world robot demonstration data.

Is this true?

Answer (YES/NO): YES